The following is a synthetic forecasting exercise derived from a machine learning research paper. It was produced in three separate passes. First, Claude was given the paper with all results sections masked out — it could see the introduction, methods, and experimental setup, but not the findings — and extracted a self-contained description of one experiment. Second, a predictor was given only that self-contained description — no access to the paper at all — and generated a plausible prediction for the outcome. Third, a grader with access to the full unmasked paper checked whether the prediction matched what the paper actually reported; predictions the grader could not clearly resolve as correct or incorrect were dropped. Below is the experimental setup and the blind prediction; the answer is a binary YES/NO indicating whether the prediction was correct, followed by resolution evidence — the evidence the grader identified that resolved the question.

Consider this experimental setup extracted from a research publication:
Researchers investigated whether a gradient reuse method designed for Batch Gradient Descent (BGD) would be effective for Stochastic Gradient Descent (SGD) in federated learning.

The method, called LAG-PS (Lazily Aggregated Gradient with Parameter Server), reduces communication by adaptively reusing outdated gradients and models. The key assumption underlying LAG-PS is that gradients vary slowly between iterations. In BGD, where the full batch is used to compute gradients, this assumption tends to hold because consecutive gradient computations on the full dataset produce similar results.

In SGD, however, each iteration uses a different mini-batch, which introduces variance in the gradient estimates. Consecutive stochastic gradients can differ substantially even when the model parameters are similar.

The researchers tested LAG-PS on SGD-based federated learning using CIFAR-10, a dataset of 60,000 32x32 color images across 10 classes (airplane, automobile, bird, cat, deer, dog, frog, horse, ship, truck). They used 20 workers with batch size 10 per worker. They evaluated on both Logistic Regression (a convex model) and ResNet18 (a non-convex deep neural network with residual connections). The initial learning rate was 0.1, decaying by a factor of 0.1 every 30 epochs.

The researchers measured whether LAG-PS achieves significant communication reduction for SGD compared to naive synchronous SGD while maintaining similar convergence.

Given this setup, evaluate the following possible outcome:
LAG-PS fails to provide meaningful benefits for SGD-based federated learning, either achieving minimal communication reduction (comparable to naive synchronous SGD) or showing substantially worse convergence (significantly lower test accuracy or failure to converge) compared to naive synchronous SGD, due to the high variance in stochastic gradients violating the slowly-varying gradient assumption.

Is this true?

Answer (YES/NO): YES